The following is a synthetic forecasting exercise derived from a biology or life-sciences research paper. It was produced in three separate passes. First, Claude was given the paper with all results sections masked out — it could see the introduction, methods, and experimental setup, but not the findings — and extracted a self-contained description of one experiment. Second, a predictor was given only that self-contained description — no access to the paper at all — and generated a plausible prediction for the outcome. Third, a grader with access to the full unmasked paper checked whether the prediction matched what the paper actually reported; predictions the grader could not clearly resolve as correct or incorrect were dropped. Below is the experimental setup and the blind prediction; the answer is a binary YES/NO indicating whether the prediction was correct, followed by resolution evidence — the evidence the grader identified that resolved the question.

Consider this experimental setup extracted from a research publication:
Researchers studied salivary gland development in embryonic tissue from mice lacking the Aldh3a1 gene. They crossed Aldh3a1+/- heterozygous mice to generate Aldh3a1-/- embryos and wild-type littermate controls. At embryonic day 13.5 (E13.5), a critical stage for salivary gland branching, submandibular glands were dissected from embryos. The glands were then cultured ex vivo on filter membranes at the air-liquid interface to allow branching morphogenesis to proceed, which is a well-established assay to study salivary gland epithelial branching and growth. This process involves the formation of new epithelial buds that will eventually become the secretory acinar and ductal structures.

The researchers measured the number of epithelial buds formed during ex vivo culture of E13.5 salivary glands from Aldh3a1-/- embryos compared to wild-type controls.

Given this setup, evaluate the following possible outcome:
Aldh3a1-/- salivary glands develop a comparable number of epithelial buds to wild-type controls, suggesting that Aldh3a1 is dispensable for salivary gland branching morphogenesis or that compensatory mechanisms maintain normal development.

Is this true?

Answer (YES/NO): NO